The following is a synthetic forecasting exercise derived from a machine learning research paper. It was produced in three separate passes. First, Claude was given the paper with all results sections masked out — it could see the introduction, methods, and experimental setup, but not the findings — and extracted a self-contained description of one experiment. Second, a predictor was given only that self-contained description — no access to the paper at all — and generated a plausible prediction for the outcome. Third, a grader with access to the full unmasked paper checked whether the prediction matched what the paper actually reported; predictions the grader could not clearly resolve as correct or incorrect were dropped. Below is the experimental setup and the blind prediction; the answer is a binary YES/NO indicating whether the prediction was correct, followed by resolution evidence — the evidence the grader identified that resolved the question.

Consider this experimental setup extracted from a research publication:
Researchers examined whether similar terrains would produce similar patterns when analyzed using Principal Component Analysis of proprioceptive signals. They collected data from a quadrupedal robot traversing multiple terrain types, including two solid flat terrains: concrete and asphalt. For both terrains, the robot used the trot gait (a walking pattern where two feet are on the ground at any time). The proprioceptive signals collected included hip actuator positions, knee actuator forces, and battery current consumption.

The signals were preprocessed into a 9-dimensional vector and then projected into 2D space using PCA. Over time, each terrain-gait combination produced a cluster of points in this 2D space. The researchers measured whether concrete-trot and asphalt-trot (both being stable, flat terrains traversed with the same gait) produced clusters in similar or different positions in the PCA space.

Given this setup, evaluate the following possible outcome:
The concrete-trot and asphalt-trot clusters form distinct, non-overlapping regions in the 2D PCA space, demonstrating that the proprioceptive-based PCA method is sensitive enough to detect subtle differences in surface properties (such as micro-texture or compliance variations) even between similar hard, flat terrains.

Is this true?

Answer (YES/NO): NO